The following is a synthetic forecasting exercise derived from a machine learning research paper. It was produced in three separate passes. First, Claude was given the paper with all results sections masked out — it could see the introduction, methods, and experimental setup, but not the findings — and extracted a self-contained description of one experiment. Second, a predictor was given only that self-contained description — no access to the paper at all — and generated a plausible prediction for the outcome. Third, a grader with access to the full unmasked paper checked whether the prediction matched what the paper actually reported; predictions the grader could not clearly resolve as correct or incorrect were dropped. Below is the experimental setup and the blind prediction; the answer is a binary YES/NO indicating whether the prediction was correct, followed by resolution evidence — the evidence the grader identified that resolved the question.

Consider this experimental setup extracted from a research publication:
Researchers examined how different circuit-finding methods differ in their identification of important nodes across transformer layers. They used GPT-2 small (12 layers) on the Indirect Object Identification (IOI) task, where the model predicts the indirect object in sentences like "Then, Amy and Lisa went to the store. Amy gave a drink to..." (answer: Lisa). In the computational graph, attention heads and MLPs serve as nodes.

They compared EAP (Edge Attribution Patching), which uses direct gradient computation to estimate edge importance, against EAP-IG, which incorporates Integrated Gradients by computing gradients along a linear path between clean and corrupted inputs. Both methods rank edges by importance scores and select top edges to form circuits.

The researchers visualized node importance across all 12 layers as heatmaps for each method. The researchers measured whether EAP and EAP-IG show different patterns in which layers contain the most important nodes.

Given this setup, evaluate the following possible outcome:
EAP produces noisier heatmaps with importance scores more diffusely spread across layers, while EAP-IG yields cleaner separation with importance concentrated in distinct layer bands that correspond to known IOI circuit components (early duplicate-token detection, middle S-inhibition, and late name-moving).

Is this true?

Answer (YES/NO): NO